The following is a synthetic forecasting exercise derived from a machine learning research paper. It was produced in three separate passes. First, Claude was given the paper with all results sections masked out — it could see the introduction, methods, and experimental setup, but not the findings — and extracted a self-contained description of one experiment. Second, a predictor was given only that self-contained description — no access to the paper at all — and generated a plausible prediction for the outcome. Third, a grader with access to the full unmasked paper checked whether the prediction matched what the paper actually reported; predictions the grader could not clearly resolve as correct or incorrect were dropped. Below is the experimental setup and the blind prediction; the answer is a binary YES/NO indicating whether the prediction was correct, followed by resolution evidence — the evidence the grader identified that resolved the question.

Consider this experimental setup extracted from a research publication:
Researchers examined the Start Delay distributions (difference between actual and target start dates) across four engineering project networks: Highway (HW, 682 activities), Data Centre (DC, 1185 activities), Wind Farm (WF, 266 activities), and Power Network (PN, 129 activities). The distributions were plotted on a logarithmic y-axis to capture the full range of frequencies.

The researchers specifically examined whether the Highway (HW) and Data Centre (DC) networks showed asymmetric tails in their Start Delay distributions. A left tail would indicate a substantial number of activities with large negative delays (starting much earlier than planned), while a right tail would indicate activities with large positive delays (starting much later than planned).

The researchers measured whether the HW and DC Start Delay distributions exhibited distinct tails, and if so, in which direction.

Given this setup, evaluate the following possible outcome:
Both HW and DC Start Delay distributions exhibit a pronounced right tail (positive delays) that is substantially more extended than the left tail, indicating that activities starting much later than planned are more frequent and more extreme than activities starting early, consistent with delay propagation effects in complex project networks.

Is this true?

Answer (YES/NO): NO